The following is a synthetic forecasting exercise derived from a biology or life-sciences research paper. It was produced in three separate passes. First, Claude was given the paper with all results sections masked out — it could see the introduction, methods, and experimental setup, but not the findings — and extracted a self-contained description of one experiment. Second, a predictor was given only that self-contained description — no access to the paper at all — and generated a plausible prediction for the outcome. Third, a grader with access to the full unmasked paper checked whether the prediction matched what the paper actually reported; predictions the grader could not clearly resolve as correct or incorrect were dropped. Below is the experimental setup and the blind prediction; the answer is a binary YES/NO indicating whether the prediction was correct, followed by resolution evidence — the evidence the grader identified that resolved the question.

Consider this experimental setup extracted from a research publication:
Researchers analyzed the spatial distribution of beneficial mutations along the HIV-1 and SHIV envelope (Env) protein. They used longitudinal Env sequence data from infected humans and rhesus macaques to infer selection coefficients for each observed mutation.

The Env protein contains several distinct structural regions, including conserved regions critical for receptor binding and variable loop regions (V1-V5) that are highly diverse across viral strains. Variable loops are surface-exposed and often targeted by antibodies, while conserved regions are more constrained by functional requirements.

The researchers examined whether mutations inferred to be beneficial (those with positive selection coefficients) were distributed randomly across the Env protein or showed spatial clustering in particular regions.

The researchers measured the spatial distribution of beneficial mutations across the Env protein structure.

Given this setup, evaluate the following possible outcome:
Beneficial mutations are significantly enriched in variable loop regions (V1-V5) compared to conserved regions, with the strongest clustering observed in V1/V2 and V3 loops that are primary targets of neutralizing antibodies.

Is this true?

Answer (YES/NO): NO